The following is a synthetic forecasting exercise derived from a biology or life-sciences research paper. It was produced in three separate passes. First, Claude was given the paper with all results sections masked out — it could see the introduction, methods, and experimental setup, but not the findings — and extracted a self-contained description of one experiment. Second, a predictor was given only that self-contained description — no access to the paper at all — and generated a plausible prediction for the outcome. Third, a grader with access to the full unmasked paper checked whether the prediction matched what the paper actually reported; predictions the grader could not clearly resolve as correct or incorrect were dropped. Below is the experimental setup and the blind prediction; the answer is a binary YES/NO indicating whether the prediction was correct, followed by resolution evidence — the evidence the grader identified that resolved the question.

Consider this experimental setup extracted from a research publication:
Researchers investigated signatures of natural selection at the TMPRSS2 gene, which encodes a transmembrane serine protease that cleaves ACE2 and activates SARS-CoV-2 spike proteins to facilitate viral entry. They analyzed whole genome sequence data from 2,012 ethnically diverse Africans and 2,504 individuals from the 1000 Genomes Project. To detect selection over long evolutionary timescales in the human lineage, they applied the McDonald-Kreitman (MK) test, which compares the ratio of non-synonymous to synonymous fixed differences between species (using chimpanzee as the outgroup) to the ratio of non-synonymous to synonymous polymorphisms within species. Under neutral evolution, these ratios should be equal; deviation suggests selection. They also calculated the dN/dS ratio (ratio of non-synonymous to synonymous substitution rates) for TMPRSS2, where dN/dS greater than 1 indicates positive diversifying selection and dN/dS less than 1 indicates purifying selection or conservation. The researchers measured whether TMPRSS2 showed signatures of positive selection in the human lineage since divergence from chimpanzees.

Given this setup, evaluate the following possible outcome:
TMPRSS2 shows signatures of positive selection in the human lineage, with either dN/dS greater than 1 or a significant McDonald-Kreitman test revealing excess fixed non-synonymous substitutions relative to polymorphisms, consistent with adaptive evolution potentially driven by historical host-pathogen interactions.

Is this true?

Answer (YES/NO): YES